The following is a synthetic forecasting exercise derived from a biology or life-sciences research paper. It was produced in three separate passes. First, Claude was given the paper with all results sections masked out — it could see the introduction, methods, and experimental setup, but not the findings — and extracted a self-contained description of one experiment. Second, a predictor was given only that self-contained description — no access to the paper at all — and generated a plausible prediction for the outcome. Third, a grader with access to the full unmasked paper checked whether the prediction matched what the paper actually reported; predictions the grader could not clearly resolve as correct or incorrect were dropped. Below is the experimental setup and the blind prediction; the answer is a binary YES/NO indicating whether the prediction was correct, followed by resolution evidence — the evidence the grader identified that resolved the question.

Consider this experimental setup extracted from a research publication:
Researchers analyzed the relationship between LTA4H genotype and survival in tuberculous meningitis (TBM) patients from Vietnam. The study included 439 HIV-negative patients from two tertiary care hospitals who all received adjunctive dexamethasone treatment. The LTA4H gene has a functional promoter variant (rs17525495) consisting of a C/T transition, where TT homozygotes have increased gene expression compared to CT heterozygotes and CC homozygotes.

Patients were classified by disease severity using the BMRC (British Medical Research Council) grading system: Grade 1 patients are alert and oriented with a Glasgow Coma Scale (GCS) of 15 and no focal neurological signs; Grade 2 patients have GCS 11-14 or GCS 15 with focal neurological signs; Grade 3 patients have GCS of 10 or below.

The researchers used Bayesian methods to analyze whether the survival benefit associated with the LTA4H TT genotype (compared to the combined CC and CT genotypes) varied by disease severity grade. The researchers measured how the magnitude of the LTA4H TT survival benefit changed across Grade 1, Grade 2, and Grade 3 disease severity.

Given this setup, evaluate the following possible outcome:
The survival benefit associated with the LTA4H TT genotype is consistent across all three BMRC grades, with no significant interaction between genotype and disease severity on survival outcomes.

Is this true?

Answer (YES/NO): NO